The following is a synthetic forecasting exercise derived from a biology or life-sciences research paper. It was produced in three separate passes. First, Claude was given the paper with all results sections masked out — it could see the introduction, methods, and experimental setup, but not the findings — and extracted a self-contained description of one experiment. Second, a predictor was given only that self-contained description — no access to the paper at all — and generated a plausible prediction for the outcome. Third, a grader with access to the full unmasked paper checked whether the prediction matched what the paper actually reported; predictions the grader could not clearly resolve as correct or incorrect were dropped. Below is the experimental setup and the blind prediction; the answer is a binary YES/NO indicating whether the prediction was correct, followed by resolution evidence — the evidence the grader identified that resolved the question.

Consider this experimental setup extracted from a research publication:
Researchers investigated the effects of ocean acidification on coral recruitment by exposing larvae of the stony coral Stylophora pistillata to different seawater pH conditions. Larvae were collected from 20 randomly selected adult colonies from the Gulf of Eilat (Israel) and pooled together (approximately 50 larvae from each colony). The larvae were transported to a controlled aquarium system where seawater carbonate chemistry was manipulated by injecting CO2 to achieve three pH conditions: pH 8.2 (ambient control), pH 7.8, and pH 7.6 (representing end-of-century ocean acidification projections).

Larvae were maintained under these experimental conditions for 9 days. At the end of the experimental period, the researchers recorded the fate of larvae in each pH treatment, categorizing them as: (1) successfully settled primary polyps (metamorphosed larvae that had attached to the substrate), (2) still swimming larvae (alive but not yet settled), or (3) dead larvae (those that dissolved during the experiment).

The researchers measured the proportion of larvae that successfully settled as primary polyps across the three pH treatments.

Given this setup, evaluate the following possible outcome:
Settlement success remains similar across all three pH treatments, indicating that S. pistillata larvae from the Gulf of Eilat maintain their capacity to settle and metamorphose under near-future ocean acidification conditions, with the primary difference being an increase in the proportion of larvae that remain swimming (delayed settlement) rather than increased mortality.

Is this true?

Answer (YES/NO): NO